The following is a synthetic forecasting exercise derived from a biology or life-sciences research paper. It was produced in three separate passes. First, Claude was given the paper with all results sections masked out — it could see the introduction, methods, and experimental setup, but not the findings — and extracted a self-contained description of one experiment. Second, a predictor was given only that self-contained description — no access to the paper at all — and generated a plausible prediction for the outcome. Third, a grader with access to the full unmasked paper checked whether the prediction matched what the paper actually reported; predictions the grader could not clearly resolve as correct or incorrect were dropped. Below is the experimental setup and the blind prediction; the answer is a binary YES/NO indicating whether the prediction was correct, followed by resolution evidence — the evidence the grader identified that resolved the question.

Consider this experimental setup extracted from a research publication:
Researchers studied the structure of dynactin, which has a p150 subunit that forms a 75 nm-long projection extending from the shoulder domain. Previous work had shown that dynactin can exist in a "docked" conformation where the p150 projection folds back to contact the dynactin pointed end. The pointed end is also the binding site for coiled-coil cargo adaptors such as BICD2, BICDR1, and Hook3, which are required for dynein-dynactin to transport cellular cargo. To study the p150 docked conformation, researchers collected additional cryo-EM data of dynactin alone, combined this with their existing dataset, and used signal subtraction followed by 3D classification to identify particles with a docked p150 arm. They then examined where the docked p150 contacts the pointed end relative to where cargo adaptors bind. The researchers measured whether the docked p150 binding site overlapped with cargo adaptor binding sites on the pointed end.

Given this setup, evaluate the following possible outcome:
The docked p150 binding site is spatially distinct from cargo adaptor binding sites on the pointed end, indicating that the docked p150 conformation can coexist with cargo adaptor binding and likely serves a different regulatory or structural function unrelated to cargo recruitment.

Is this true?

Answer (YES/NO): NO